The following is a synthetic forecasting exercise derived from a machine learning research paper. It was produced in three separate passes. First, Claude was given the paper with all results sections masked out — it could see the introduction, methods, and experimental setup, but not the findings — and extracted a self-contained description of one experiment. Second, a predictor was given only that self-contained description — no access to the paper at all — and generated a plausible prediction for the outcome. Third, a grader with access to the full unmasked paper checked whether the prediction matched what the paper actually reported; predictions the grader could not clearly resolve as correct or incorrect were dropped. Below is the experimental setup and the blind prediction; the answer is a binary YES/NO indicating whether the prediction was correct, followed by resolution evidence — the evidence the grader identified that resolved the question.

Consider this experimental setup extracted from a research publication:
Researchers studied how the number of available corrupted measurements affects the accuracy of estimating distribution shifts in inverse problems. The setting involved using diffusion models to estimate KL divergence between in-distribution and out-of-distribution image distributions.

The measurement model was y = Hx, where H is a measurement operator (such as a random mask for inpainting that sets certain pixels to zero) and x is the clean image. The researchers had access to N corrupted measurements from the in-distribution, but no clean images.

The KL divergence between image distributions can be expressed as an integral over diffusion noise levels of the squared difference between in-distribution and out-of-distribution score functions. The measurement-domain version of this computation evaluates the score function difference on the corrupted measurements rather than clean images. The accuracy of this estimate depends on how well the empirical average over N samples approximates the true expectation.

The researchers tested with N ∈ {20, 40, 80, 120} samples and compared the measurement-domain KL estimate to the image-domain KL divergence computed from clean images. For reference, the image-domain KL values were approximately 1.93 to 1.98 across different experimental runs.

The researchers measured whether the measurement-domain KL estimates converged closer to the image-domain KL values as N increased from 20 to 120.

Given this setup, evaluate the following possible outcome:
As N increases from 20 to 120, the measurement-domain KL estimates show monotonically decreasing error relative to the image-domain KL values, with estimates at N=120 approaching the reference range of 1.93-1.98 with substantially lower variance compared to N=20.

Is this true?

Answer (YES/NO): NO